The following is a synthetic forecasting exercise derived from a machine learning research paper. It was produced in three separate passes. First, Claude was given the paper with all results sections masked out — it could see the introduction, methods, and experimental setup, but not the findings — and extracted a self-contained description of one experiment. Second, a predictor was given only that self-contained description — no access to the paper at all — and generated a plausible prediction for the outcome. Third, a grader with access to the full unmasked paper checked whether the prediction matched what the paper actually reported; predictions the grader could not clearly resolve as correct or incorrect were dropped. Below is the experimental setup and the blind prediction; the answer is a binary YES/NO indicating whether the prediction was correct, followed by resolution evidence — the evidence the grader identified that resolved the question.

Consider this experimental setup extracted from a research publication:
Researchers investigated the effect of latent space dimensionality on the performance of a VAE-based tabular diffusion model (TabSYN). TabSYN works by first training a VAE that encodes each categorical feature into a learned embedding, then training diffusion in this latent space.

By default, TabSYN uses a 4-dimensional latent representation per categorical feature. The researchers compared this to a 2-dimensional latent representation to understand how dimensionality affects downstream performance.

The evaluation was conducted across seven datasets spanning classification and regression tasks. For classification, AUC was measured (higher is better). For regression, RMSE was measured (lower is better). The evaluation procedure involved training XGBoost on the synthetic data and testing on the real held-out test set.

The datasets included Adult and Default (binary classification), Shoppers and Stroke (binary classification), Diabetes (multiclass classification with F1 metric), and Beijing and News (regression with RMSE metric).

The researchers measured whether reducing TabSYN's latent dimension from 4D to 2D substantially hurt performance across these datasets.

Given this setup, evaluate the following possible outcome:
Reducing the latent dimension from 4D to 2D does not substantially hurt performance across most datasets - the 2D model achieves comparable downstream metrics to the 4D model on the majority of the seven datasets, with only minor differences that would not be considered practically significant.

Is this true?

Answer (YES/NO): NO